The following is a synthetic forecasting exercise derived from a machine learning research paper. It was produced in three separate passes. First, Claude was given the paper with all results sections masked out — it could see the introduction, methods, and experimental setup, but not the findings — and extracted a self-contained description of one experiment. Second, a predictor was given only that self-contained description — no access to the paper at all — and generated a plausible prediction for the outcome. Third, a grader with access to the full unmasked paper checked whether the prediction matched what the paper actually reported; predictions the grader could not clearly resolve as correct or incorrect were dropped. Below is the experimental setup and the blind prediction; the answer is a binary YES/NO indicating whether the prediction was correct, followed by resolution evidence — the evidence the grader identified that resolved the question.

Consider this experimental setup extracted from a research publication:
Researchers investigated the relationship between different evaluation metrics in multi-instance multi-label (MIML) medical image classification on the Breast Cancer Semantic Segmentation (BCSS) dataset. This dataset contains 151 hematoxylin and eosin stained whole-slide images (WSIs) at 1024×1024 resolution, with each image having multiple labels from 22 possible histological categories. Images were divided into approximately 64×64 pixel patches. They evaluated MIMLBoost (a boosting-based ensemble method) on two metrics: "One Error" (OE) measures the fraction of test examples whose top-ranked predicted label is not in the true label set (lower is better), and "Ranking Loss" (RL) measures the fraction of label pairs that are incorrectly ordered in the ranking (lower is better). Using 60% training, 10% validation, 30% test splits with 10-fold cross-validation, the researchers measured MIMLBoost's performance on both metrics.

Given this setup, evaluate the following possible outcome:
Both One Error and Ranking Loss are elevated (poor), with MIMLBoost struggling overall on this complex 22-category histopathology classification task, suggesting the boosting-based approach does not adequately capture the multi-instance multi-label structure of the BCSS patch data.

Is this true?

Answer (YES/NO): NO